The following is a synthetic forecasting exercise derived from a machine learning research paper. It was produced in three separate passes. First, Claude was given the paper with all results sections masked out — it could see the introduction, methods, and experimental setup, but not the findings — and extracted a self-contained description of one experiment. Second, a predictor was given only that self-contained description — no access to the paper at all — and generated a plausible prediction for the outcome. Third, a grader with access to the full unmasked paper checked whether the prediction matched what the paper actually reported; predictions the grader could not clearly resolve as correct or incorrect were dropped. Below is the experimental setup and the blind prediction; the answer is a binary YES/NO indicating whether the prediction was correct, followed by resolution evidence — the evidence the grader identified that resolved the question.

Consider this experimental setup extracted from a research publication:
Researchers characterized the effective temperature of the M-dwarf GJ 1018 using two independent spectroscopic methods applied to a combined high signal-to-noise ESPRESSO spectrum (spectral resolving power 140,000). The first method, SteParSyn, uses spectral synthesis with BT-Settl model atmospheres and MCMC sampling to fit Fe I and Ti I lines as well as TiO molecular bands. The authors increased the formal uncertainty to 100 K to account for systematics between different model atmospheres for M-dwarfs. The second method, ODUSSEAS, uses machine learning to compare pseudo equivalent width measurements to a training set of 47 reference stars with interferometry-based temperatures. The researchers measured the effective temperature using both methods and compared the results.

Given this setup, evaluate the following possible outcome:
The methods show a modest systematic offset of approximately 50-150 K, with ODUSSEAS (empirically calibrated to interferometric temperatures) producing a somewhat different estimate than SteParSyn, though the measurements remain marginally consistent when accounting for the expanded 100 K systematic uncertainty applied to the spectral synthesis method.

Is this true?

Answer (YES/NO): NO